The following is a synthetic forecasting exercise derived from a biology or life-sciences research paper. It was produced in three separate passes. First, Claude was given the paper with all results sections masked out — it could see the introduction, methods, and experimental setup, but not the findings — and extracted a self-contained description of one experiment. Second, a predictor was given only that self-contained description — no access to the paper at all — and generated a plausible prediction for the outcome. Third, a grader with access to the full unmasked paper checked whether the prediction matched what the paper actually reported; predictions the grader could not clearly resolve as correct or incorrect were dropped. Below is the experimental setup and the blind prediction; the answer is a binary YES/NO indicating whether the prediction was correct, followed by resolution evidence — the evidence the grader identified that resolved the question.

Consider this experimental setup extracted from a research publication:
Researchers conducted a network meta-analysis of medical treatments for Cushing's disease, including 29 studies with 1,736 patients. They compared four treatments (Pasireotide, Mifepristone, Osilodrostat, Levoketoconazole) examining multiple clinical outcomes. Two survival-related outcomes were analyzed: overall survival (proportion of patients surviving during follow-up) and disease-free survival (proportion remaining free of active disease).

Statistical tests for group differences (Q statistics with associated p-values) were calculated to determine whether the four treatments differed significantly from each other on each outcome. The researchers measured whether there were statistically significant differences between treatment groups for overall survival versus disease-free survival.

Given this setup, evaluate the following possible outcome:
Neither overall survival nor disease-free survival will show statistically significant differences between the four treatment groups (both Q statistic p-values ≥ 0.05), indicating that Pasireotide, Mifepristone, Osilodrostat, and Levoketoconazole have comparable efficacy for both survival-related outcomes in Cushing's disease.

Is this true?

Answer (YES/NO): NO